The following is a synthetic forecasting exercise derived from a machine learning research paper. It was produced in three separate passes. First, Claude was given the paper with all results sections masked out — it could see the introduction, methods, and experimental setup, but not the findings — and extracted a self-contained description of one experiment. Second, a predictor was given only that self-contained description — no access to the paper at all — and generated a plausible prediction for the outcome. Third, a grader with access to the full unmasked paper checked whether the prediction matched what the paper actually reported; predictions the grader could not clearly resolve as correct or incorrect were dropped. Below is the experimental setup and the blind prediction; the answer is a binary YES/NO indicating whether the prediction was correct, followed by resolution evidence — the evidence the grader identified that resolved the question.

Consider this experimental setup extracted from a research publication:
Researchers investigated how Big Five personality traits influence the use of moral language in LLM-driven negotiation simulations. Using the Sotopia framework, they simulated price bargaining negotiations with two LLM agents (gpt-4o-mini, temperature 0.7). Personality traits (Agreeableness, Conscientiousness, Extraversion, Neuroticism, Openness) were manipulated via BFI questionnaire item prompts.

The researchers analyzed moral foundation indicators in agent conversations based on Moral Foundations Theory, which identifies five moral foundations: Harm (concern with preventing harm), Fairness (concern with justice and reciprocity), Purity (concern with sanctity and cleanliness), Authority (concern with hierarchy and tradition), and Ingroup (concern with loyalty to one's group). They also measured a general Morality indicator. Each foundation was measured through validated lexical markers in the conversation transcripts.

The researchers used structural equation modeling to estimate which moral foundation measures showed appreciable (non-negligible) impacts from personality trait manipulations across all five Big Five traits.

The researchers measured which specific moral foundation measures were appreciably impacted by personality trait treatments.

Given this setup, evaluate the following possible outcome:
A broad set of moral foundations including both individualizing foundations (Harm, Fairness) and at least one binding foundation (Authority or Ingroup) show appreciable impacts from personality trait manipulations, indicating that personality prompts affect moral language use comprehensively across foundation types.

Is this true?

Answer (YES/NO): NO